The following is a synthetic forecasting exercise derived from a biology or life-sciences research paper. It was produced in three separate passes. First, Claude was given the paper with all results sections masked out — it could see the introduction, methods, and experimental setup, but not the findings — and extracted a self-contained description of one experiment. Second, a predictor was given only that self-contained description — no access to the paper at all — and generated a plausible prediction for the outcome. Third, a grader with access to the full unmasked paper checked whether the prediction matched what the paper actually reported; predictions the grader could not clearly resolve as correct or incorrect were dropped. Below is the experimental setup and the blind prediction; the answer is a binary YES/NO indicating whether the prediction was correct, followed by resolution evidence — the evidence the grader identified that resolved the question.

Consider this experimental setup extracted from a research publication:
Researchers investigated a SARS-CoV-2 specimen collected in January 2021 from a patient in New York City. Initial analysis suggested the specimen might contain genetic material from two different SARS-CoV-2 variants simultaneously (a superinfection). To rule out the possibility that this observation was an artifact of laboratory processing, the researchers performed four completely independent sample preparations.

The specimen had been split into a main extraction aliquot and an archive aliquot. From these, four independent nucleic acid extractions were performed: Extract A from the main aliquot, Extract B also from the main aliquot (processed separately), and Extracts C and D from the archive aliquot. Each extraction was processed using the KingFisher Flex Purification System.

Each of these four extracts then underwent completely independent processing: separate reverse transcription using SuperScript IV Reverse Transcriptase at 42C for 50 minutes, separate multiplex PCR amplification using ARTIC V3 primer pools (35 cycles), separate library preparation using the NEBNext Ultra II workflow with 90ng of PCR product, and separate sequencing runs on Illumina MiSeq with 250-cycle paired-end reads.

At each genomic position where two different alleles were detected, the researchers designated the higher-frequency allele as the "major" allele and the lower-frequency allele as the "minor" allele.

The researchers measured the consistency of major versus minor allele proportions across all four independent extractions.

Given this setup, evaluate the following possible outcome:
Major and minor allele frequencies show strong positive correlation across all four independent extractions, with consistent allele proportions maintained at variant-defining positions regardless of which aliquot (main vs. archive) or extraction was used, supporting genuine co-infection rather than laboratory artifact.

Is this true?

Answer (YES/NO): YES